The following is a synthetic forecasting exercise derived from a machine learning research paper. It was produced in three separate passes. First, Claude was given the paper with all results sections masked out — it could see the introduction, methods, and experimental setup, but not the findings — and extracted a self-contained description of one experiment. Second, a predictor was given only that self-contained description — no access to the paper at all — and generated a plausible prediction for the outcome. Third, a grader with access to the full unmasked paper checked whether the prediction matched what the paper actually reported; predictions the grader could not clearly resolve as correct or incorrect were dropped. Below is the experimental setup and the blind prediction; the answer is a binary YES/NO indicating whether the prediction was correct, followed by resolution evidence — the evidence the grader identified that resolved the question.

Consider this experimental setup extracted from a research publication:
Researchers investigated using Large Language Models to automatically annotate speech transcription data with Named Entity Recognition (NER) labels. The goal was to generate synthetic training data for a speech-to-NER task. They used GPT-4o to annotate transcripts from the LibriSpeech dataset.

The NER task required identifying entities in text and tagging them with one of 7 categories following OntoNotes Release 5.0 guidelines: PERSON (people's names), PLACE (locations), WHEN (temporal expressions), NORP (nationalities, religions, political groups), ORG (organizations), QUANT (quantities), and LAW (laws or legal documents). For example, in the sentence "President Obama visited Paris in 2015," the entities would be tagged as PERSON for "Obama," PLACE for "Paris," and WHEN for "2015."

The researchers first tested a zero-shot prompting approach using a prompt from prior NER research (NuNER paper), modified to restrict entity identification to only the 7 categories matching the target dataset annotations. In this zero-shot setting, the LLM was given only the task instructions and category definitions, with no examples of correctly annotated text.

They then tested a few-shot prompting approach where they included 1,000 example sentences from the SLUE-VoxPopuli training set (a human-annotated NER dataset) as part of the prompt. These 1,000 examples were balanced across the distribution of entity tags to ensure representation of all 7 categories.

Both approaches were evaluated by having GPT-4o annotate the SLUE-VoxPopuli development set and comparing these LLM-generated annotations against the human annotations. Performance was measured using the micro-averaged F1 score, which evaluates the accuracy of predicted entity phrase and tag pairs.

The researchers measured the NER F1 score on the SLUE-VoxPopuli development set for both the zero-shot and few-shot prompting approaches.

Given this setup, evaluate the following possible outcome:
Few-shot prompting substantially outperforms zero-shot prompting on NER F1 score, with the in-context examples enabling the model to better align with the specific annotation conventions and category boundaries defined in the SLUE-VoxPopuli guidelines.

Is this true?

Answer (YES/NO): YES